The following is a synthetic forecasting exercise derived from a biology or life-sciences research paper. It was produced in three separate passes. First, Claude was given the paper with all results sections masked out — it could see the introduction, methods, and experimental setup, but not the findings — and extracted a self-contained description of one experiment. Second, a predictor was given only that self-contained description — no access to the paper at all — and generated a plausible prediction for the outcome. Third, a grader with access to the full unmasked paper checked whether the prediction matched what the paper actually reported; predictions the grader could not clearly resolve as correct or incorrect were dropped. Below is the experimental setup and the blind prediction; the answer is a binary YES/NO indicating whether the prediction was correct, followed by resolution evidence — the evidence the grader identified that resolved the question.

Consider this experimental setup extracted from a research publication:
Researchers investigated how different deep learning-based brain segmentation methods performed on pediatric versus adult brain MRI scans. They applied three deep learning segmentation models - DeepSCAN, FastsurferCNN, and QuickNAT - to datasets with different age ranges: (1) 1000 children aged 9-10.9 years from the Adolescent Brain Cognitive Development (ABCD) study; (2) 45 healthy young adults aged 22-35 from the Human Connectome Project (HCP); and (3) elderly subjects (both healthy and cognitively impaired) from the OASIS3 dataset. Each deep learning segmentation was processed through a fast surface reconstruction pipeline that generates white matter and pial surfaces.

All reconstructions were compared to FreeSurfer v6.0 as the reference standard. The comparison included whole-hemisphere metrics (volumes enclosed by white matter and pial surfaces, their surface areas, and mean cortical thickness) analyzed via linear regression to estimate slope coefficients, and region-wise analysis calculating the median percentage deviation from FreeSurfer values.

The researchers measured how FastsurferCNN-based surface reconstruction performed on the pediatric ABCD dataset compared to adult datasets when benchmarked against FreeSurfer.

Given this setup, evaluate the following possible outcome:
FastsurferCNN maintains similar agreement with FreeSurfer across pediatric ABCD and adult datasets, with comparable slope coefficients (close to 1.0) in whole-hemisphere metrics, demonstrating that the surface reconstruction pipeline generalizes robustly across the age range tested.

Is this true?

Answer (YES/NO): NO